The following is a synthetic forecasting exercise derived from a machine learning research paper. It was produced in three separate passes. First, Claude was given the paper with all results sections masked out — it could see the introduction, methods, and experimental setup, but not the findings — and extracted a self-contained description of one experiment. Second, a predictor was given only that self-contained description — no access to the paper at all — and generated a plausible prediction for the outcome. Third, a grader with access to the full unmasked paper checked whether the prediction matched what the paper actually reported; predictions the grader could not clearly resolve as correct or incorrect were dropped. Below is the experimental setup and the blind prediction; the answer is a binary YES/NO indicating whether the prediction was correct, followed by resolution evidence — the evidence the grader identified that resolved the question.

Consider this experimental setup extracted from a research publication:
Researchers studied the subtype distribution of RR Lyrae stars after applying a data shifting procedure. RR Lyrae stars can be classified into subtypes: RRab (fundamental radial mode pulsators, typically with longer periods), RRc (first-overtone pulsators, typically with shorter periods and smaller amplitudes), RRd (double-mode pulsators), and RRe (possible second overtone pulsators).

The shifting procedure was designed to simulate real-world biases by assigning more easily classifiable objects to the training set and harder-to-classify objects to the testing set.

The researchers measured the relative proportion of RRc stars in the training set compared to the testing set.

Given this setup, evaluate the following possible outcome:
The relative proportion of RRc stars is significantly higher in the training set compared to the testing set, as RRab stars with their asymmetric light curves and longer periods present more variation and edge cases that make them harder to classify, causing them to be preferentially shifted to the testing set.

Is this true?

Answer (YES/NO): NO